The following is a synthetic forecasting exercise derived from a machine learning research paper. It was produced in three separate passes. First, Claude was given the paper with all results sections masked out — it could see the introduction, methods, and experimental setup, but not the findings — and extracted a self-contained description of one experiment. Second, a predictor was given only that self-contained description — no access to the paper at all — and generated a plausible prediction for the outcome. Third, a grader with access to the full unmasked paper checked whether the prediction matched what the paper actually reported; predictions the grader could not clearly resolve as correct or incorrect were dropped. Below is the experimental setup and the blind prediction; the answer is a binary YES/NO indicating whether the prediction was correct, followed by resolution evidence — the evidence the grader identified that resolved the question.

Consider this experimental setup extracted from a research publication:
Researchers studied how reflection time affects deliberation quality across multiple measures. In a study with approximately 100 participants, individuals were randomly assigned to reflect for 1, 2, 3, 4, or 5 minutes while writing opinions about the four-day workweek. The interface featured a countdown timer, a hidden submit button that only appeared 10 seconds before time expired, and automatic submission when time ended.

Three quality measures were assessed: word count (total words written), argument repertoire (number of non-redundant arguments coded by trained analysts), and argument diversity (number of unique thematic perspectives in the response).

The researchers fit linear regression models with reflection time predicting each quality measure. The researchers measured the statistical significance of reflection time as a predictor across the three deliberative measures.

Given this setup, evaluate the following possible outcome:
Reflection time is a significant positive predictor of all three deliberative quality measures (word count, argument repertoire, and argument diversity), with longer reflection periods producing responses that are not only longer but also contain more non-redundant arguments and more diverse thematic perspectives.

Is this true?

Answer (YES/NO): YES